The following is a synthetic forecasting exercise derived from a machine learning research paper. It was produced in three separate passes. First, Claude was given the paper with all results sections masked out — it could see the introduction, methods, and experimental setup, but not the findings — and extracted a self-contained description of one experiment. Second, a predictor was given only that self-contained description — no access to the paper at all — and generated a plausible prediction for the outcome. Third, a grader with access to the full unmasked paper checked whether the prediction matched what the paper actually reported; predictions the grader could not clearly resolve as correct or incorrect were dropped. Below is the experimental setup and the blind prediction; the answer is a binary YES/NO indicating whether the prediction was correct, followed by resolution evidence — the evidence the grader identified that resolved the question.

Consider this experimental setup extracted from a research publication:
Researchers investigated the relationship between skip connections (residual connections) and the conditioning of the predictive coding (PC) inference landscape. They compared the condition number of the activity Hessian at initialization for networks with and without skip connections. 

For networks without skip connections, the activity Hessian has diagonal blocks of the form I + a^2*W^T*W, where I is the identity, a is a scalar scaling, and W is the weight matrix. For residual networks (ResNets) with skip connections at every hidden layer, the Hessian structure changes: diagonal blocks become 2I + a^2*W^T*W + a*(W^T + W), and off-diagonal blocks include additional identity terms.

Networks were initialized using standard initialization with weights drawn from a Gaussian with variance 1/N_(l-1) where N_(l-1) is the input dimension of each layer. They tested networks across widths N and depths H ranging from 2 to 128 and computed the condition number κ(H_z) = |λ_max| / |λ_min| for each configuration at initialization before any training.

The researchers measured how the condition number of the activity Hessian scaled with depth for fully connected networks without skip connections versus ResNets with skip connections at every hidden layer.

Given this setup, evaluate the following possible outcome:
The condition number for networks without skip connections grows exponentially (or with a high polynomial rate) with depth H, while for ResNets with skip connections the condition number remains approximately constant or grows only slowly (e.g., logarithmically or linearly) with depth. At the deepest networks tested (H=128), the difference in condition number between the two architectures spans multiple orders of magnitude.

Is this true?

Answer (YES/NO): NO